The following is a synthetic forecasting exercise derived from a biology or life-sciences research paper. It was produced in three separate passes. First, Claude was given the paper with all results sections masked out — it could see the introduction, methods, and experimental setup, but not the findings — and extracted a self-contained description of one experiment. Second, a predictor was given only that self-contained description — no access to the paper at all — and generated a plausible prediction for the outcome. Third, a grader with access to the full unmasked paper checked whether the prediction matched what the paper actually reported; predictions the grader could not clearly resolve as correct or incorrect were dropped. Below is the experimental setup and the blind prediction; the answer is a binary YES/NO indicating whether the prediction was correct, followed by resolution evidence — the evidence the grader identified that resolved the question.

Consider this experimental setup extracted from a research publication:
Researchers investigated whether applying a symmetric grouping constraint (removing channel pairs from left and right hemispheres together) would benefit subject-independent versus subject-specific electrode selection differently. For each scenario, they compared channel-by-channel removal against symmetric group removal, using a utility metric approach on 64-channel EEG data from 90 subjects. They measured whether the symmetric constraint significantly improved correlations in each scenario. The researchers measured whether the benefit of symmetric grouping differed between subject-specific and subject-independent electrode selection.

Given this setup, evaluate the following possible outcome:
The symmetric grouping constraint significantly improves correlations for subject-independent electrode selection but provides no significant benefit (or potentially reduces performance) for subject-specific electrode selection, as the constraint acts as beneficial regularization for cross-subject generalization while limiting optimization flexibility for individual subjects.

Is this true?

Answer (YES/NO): YES